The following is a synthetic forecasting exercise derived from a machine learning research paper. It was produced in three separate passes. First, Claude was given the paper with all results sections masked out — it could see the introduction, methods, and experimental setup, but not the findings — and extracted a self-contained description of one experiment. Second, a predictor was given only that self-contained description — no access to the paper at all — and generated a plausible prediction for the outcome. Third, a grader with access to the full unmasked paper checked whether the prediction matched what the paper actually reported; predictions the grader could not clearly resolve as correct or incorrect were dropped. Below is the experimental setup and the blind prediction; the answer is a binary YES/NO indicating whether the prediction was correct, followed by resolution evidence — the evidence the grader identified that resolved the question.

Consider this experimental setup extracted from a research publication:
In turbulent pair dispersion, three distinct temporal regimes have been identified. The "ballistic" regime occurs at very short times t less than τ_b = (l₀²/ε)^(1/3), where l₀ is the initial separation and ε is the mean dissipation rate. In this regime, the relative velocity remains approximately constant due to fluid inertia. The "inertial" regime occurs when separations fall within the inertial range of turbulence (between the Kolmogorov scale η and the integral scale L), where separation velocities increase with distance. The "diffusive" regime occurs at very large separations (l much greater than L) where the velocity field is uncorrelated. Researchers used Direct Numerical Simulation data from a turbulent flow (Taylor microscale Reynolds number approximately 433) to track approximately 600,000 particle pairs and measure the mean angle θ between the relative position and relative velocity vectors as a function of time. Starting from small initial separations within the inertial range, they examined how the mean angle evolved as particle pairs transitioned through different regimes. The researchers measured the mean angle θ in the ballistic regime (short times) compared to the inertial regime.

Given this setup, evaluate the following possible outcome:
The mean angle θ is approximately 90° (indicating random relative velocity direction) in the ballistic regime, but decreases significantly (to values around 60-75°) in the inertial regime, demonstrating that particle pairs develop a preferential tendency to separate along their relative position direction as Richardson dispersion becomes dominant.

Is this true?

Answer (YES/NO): NO